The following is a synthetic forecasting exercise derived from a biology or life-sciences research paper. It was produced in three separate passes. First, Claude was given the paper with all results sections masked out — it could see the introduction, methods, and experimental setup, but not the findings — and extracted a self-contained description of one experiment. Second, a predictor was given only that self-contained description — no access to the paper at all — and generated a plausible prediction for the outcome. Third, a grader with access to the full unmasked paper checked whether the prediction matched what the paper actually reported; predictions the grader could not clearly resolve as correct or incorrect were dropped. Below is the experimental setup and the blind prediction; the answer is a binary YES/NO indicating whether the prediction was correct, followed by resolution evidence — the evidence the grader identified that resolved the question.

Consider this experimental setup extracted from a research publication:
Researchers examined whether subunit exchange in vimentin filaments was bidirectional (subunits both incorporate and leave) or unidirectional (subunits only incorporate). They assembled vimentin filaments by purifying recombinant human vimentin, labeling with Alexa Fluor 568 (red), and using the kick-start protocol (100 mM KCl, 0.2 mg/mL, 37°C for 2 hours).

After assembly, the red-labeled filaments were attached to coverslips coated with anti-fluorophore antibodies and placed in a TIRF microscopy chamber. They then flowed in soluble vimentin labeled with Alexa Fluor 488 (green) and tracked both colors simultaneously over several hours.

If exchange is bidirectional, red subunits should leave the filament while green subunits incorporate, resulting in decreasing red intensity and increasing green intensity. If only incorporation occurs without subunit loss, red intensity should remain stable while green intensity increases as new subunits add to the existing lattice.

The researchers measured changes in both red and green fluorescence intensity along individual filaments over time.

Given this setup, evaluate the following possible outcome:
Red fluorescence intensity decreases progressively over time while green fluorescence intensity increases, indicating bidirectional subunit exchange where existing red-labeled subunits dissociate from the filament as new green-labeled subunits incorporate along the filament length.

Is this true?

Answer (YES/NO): YES